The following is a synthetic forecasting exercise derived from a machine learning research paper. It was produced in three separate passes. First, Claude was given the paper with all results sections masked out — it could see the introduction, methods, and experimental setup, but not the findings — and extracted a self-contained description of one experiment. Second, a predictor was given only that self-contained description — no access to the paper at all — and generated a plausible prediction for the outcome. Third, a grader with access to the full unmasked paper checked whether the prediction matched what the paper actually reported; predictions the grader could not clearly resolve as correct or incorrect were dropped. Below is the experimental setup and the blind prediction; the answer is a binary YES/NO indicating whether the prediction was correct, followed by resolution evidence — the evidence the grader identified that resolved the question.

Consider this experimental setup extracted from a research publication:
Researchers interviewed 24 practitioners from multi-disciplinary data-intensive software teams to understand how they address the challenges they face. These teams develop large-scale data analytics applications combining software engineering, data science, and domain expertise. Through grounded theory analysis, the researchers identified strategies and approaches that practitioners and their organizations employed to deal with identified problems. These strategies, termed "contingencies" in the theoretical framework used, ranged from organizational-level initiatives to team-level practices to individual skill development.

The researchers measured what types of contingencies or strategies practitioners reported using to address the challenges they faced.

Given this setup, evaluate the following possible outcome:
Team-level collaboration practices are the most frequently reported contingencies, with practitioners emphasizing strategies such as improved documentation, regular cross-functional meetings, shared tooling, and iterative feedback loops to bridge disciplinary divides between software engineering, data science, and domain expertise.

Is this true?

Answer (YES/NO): NO